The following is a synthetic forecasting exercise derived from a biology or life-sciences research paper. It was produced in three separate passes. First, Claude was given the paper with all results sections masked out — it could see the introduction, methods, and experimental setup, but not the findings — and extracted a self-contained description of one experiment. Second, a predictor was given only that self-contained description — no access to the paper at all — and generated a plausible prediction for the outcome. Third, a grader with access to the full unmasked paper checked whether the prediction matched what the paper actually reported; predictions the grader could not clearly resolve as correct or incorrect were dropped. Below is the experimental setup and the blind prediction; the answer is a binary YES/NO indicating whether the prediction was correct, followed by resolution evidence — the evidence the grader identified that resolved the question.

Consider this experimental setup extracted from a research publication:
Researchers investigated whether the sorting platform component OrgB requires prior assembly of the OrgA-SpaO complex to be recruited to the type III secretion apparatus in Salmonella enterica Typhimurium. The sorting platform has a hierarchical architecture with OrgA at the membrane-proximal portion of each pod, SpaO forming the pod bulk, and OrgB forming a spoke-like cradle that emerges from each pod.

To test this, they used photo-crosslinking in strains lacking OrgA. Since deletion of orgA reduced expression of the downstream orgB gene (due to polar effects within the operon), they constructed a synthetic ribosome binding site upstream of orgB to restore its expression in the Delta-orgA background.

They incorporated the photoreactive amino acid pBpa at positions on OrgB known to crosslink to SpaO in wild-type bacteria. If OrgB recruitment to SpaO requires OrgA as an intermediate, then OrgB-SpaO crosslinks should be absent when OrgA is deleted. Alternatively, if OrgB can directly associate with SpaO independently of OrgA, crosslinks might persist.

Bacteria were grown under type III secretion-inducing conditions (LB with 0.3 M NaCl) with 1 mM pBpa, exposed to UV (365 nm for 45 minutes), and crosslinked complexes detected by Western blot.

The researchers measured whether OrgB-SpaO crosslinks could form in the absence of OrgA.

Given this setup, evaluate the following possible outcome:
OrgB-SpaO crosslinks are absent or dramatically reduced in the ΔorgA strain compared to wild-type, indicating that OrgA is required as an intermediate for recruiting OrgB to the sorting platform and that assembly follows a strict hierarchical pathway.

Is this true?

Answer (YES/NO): NO